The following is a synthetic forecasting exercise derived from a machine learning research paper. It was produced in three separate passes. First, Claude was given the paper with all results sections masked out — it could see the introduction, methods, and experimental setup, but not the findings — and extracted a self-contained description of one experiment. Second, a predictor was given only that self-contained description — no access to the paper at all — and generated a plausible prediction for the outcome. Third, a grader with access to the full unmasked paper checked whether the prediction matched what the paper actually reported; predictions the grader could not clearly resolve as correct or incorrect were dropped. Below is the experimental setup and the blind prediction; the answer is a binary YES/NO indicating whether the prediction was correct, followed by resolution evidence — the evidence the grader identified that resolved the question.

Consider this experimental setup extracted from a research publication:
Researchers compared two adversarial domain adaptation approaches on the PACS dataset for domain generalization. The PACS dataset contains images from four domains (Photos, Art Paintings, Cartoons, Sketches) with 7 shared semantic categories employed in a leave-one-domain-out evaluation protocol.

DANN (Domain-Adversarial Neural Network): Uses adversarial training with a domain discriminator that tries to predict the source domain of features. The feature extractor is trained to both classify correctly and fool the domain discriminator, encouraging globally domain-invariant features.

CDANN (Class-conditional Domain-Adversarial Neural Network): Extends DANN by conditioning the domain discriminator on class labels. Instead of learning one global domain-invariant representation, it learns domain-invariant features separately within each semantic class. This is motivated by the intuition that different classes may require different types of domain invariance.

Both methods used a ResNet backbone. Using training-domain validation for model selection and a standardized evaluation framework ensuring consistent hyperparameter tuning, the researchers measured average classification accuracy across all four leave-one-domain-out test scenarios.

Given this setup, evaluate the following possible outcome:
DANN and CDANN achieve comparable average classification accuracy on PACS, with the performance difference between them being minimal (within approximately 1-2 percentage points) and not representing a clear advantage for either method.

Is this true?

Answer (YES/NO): NO